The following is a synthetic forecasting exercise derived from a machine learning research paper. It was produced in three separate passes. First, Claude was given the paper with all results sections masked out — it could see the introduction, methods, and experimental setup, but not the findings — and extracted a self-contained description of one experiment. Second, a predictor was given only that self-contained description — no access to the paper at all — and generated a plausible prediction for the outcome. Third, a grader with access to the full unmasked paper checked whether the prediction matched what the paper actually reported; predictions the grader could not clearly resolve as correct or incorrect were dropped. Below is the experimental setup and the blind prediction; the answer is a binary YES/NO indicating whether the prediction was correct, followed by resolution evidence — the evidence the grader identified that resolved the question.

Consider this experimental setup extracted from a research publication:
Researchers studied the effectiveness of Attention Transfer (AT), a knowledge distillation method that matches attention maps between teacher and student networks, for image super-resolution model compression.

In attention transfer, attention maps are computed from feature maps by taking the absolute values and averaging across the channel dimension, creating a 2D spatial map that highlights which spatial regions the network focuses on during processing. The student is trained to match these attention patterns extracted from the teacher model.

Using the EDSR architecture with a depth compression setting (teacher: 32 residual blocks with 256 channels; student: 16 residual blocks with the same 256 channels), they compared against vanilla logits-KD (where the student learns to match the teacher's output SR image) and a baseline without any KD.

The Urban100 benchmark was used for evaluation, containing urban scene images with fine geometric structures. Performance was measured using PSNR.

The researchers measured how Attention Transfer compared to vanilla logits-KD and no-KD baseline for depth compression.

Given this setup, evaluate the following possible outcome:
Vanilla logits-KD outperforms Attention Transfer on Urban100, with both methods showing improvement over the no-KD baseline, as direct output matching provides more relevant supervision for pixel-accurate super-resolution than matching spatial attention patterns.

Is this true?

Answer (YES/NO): NO